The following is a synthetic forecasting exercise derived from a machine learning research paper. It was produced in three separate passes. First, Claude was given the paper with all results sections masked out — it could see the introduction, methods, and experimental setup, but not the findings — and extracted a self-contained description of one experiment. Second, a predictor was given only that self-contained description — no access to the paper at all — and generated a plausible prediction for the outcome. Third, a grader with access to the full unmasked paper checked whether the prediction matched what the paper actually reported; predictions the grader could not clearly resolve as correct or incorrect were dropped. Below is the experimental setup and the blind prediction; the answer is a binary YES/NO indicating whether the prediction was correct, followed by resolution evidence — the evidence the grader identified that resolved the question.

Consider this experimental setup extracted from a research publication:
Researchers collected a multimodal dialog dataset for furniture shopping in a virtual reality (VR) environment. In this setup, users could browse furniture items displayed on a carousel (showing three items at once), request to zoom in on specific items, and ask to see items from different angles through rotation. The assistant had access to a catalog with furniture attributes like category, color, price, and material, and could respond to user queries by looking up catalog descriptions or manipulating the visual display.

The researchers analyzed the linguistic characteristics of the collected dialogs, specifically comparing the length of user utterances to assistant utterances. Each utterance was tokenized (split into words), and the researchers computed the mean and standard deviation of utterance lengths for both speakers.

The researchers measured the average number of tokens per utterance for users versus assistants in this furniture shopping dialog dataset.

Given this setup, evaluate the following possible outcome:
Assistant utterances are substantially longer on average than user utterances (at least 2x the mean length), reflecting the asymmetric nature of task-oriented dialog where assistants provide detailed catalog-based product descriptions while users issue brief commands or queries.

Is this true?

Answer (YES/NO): NO